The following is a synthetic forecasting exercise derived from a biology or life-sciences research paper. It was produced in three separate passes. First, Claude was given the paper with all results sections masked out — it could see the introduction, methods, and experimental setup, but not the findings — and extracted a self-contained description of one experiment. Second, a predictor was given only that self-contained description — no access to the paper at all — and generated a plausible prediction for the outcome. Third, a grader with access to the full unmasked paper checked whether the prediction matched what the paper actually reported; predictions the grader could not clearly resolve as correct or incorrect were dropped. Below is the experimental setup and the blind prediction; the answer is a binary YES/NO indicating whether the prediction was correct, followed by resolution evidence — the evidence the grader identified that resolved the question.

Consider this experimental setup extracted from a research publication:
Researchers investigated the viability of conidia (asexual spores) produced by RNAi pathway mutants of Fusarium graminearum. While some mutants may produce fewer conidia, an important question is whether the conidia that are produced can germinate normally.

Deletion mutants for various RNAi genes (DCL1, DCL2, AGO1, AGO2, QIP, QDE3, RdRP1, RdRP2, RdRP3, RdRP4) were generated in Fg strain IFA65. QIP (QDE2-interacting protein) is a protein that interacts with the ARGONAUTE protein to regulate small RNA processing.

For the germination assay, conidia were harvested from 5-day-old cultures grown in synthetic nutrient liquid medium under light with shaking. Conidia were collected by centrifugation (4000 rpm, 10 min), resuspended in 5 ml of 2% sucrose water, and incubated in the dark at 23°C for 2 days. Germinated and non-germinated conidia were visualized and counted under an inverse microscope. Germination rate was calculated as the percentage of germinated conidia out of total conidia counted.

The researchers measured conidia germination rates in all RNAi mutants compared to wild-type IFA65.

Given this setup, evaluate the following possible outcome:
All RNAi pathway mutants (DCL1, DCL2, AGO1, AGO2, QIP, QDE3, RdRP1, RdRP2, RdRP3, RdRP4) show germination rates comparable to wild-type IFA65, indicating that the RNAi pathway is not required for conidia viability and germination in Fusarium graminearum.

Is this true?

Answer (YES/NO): NO